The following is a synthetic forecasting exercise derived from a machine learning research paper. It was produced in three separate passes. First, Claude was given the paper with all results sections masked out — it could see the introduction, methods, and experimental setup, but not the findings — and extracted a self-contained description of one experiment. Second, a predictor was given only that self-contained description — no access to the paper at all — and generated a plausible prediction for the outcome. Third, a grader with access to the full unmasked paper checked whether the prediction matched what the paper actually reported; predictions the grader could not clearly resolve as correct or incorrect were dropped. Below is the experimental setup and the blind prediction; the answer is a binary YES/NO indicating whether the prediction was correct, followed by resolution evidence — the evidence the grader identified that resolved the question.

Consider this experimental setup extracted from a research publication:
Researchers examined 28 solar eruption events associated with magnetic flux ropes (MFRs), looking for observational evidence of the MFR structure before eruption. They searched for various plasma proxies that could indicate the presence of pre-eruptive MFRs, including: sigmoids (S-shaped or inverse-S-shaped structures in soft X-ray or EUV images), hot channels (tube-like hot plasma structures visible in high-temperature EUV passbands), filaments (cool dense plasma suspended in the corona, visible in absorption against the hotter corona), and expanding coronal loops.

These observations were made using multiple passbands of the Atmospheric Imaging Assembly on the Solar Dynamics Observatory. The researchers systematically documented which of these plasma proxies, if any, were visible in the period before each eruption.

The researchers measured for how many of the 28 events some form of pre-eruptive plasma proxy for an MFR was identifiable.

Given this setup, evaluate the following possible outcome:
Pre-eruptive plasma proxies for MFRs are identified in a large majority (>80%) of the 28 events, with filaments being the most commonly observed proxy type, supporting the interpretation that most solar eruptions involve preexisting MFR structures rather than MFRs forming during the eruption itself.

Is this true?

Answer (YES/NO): NO